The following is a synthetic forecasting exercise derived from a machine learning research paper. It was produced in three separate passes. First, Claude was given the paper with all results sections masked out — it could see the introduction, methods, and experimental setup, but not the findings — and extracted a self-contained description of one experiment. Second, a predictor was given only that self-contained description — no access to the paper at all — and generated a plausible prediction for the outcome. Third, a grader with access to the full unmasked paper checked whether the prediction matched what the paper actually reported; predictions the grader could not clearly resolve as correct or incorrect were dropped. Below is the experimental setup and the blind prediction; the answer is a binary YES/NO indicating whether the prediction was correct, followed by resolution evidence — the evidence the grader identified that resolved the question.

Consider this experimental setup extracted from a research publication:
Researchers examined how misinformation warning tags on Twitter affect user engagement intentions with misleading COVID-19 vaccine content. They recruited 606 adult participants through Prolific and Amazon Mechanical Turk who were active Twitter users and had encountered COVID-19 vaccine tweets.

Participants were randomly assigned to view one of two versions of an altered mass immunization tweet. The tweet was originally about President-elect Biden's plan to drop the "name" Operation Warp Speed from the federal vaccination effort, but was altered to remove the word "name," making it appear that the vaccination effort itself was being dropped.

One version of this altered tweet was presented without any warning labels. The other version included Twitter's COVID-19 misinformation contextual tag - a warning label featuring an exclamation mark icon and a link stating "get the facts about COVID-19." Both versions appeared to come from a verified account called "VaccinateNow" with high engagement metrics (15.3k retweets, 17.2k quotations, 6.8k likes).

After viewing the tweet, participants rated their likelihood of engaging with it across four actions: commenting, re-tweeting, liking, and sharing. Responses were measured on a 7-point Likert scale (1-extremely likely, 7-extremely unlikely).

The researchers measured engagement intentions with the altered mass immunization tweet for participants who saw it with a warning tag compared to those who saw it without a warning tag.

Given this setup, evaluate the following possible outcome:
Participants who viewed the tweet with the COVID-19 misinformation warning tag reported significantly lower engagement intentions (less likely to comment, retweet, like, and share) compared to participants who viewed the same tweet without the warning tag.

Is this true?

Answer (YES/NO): NO